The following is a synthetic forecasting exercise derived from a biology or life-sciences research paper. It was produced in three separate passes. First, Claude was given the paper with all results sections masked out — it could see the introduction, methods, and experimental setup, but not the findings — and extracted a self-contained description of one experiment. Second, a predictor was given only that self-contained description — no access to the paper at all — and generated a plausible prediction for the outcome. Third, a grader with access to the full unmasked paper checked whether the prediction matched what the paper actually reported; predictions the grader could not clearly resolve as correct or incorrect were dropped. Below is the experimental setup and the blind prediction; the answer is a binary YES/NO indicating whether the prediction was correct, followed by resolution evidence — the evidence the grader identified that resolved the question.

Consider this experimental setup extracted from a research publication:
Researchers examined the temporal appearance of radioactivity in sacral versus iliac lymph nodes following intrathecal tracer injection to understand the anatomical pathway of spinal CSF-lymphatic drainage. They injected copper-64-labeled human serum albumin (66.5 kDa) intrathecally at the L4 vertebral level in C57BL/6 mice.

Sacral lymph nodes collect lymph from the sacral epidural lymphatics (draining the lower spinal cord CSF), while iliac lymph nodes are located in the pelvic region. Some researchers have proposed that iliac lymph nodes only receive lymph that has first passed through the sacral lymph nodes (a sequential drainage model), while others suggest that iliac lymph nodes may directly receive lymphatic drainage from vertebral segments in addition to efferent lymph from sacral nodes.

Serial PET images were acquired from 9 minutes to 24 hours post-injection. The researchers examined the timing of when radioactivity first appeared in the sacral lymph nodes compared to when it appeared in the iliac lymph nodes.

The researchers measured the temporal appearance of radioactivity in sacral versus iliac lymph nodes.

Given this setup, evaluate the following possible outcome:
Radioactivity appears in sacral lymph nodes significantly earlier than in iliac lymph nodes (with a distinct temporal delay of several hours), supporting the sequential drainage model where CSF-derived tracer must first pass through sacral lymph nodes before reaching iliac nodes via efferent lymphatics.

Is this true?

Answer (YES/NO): NO